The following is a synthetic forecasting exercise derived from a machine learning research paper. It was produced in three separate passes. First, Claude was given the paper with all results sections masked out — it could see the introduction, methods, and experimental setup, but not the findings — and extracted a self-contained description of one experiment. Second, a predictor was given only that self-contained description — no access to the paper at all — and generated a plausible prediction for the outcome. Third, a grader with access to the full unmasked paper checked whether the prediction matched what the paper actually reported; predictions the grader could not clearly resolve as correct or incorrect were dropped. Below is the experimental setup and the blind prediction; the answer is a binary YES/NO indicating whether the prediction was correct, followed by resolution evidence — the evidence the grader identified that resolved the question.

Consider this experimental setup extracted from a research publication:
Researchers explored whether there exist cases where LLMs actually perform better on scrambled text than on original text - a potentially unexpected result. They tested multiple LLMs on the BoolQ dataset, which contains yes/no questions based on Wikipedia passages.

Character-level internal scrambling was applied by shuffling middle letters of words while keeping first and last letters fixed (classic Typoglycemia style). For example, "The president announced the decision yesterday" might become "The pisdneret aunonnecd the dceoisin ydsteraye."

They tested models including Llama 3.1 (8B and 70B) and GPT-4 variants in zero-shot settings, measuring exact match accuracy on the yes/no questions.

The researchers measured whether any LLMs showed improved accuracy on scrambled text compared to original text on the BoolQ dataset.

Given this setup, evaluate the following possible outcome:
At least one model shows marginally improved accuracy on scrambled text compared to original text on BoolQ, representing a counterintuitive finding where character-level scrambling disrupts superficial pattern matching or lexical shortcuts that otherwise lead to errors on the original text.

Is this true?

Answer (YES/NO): YES